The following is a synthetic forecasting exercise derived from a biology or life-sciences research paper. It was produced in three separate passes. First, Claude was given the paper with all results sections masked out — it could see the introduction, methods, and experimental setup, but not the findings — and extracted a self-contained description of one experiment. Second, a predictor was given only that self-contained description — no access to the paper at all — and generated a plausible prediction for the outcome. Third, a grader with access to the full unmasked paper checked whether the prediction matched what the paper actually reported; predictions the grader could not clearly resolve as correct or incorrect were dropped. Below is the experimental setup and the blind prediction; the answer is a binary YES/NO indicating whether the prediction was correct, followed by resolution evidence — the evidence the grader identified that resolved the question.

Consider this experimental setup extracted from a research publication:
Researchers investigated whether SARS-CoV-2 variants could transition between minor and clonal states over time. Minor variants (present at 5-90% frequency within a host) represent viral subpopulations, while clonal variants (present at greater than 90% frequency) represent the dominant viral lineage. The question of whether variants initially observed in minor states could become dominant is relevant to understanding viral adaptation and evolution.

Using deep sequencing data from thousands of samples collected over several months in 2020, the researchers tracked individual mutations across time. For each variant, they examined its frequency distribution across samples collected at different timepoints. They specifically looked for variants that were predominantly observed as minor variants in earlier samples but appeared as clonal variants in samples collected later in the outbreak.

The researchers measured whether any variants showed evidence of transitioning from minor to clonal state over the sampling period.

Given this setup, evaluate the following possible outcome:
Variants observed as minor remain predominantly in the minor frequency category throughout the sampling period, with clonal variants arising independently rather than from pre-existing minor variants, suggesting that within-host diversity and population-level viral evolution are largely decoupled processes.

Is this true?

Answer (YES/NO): NO